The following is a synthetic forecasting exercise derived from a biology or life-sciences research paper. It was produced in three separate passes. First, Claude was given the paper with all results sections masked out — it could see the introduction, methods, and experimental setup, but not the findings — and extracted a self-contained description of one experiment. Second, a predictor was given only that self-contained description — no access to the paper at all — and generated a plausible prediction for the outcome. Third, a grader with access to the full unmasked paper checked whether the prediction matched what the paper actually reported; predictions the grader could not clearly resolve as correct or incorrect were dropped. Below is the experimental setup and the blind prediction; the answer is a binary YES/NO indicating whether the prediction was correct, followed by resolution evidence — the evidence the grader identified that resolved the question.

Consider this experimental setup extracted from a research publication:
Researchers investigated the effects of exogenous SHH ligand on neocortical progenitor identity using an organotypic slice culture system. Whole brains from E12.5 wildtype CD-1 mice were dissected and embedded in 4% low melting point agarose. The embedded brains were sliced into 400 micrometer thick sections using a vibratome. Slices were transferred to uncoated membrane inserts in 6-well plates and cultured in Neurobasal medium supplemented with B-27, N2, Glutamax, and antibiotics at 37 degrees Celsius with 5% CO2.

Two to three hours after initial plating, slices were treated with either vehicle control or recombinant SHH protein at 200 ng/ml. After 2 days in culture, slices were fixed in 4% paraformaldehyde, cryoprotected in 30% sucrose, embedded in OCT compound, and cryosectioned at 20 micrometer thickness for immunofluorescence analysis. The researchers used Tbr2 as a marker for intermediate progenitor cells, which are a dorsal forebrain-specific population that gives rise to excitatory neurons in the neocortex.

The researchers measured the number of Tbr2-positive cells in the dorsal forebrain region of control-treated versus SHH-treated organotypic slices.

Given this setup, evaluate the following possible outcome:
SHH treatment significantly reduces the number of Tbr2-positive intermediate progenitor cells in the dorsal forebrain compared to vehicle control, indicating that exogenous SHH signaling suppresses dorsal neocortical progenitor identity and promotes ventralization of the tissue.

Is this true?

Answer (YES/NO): YES